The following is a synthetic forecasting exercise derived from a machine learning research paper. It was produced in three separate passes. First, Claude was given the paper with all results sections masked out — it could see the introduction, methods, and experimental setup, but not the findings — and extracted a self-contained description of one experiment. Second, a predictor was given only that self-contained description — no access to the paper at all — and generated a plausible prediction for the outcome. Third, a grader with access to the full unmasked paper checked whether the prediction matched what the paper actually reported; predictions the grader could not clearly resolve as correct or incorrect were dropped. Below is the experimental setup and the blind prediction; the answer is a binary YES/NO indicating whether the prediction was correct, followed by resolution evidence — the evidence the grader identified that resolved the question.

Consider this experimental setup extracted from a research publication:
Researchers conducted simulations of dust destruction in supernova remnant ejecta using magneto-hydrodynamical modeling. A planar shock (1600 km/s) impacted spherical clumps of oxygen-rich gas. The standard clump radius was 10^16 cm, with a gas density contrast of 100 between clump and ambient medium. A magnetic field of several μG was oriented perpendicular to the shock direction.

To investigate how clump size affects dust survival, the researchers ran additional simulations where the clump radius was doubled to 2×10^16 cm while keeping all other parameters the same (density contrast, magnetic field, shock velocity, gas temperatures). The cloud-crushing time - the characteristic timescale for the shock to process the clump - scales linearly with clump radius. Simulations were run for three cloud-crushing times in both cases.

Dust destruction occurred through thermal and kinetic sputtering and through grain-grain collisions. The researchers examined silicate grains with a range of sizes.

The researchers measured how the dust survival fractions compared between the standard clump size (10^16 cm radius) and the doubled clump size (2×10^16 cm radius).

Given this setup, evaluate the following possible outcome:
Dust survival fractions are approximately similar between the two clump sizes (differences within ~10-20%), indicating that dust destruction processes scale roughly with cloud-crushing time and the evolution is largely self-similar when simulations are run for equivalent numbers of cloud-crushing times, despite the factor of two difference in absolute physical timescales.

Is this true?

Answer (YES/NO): YES